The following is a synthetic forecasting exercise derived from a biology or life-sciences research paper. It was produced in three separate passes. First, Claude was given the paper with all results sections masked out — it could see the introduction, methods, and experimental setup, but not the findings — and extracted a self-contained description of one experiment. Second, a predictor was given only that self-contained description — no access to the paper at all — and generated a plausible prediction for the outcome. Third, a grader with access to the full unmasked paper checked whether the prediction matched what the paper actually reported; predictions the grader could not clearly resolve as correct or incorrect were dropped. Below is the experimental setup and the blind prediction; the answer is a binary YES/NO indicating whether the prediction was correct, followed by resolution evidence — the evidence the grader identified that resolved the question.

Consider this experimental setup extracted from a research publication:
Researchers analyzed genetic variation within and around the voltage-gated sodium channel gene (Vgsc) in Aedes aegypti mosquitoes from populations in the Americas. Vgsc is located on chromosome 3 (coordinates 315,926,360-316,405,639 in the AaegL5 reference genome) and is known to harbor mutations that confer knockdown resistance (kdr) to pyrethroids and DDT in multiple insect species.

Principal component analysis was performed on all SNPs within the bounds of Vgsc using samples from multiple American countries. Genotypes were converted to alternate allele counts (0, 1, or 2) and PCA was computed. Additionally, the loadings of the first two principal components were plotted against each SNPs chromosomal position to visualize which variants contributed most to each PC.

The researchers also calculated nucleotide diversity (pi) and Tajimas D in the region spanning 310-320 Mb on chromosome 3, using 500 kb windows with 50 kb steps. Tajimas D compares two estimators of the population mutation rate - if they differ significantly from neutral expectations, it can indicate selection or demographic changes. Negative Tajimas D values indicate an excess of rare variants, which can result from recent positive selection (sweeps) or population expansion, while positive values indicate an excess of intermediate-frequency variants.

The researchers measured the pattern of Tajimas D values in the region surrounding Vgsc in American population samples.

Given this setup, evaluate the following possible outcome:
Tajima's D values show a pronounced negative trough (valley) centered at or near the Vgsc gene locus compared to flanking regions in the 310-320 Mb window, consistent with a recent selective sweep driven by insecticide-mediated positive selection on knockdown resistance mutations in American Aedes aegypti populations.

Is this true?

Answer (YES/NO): NO